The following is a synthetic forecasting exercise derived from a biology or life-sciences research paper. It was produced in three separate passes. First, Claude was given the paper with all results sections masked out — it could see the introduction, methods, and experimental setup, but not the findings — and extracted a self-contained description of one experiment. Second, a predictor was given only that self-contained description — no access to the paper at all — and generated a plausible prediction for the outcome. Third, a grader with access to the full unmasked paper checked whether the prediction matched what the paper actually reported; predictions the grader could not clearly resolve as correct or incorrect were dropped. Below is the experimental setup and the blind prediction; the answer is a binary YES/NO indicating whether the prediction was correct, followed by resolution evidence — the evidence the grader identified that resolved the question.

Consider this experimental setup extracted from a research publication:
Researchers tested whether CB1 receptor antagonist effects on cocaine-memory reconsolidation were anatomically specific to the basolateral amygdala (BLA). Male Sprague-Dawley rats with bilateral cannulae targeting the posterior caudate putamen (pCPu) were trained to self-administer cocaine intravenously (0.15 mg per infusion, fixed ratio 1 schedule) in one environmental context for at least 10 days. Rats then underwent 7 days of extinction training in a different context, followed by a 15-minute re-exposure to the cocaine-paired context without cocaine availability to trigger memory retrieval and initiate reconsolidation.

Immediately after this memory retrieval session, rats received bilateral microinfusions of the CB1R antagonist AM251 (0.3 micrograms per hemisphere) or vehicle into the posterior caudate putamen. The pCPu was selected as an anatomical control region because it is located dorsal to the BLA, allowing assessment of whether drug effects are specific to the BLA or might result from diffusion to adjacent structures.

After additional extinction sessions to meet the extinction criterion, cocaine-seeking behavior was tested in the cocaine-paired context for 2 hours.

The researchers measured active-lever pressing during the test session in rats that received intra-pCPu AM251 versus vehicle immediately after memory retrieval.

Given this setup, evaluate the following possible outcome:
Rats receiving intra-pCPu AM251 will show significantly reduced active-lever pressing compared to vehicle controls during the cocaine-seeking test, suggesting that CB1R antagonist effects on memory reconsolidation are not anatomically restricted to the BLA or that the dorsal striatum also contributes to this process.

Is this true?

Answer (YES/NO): NO